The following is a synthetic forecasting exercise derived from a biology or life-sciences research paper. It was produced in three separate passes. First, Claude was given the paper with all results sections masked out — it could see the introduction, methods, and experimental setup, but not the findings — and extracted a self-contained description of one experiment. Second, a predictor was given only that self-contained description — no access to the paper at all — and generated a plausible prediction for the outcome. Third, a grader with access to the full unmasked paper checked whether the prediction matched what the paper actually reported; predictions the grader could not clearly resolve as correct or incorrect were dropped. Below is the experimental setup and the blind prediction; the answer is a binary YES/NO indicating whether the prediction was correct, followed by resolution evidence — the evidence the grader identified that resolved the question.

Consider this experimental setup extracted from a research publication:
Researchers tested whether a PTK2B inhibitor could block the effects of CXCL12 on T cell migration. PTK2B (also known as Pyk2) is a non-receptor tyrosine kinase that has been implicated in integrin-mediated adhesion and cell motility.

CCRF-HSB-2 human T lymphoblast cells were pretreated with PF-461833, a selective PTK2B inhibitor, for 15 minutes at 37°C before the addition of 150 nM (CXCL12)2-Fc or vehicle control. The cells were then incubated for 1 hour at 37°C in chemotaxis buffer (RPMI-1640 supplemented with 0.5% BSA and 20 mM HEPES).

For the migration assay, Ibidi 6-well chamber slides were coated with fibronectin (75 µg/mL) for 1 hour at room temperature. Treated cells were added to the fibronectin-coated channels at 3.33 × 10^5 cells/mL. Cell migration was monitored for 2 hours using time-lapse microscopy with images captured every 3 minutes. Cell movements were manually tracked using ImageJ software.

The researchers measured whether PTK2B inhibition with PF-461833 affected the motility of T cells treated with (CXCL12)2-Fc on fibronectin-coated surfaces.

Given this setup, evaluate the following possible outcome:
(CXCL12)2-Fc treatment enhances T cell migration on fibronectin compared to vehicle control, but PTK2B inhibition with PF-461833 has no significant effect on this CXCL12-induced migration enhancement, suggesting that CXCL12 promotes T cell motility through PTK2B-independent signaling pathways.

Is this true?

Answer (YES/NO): NO